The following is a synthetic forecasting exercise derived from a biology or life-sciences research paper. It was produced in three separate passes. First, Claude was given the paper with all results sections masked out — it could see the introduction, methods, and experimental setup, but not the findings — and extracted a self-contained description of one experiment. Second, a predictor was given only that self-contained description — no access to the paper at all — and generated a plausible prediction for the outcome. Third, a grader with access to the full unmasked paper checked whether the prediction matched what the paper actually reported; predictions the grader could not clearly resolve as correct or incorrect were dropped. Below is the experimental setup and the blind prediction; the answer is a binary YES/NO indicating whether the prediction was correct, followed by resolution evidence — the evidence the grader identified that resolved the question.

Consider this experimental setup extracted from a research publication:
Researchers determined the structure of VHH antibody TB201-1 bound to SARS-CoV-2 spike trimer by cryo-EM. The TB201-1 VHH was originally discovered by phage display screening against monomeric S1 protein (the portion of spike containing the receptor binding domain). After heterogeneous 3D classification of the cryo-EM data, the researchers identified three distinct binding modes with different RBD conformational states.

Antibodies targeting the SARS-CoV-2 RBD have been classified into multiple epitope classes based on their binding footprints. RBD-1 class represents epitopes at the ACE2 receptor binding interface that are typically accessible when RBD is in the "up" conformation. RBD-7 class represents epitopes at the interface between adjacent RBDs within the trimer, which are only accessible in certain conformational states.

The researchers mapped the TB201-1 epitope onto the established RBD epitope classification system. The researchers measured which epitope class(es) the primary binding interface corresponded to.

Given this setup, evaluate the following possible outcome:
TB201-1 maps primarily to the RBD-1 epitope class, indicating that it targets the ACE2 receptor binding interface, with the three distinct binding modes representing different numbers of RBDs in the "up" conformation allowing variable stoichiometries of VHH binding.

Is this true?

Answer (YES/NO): YES